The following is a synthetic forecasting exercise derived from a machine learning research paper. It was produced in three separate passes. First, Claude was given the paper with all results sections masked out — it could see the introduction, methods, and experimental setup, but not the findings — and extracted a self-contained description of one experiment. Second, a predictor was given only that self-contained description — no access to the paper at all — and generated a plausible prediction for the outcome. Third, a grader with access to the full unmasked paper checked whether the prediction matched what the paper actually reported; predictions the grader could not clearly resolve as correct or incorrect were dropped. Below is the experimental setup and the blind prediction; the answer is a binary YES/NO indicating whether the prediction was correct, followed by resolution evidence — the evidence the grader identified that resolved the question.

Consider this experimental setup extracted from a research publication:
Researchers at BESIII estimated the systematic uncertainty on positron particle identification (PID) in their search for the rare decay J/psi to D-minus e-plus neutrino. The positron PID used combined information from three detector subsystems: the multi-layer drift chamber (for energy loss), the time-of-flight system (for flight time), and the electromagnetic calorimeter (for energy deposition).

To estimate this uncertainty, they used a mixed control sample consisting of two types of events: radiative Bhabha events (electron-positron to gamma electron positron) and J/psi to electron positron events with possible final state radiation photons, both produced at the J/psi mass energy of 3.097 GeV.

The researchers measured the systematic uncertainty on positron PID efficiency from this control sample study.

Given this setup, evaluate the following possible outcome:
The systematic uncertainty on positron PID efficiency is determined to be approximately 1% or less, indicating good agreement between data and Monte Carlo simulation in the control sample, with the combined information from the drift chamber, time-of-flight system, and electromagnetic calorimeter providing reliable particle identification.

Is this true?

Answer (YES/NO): YES